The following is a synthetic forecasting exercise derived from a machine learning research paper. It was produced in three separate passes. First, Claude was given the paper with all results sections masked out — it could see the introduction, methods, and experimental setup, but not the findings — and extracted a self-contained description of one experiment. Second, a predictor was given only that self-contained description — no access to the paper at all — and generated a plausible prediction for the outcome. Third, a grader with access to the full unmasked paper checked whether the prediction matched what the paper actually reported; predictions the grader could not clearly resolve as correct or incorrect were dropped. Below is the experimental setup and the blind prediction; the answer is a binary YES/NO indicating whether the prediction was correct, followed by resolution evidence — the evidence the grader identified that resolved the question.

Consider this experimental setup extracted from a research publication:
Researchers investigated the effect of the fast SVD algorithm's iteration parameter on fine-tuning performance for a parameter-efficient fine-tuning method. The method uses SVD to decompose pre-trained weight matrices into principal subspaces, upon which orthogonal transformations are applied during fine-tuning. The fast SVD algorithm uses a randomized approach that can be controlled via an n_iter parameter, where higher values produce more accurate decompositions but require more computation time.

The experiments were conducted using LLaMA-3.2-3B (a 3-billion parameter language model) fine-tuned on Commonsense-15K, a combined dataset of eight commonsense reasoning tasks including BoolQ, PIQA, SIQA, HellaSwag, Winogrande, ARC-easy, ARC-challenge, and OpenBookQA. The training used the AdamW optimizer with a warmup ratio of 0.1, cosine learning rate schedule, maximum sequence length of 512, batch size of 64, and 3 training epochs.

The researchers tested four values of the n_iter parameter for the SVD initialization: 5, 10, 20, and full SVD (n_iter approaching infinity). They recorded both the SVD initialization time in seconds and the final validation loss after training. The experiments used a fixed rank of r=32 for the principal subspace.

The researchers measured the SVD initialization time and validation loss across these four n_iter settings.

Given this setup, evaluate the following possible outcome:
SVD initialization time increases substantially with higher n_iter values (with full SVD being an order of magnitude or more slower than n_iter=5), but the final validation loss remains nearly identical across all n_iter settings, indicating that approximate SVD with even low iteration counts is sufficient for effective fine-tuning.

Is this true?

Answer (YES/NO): NO